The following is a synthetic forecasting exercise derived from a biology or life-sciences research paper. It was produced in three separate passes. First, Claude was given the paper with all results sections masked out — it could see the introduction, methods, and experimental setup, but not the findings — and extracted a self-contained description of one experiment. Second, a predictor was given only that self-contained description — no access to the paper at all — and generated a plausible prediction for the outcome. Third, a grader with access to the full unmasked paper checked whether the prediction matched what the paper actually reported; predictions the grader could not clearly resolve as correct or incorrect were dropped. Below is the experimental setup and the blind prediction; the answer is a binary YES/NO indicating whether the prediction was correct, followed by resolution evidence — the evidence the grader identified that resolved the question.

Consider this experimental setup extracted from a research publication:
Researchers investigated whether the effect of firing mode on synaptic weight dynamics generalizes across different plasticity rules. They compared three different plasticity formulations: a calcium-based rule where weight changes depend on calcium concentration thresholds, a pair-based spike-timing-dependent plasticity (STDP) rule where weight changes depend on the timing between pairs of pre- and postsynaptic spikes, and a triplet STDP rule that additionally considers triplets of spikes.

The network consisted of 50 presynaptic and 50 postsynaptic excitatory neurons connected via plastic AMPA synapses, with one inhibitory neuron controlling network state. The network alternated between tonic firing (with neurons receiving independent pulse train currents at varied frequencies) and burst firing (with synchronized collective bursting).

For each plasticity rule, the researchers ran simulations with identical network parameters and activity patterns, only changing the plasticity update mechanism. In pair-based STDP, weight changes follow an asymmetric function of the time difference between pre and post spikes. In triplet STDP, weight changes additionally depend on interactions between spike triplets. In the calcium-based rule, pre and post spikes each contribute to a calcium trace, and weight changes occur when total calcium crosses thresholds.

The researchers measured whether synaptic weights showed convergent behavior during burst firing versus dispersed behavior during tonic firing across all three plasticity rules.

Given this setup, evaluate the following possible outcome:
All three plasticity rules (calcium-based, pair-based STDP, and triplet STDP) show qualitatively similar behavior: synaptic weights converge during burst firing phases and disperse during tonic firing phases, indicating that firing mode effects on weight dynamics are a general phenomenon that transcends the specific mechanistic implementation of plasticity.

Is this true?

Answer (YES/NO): YES